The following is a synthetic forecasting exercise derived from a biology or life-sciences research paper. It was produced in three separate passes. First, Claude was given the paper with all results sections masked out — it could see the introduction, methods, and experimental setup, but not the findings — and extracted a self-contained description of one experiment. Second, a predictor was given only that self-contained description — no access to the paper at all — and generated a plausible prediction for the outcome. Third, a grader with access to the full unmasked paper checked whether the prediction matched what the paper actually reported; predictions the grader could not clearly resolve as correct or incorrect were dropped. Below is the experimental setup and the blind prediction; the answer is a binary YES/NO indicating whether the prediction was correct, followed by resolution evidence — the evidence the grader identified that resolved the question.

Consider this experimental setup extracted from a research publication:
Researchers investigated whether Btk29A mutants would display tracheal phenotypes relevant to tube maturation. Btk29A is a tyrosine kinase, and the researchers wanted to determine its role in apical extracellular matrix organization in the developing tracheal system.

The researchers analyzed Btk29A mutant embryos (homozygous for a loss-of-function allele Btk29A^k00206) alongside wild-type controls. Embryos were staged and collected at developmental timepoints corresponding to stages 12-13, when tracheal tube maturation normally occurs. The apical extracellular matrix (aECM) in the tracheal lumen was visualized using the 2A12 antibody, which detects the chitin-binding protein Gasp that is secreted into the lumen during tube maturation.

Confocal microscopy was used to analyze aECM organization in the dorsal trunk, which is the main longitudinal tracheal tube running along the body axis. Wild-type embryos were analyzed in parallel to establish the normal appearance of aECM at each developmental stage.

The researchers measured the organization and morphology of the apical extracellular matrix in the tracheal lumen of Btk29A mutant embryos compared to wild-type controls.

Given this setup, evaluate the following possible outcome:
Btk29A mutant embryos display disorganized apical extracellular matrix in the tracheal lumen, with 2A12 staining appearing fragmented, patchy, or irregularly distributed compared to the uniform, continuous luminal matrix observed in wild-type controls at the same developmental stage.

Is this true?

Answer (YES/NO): NO